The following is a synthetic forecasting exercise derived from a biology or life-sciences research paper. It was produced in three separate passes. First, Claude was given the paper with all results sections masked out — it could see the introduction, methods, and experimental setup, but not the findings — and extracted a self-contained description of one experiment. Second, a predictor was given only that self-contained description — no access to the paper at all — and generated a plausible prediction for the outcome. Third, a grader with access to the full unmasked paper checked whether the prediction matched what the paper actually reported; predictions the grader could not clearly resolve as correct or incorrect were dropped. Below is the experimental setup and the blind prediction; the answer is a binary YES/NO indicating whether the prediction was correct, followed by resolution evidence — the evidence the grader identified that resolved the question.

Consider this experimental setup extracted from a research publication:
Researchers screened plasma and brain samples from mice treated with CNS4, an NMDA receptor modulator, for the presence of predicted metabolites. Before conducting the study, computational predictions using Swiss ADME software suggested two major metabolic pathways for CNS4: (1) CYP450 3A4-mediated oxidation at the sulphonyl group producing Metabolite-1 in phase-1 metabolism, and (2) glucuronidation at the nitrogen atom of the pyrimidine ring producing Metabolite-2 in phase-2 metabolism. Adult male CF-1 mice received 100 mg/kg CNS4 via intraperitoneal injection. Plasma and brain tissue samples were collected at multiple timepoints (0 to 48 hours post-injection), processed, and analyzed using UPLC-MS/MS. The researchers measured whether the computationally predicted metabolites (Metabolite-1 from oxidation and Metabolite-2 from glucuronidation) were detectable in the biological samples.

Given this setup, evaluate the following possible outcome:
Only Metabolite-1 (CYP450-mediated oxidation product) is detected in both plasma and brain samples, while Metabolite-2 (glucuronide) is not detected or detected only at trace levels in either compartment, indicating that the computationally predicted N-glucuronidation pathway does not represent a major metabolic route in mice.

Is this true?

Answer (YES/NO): NO